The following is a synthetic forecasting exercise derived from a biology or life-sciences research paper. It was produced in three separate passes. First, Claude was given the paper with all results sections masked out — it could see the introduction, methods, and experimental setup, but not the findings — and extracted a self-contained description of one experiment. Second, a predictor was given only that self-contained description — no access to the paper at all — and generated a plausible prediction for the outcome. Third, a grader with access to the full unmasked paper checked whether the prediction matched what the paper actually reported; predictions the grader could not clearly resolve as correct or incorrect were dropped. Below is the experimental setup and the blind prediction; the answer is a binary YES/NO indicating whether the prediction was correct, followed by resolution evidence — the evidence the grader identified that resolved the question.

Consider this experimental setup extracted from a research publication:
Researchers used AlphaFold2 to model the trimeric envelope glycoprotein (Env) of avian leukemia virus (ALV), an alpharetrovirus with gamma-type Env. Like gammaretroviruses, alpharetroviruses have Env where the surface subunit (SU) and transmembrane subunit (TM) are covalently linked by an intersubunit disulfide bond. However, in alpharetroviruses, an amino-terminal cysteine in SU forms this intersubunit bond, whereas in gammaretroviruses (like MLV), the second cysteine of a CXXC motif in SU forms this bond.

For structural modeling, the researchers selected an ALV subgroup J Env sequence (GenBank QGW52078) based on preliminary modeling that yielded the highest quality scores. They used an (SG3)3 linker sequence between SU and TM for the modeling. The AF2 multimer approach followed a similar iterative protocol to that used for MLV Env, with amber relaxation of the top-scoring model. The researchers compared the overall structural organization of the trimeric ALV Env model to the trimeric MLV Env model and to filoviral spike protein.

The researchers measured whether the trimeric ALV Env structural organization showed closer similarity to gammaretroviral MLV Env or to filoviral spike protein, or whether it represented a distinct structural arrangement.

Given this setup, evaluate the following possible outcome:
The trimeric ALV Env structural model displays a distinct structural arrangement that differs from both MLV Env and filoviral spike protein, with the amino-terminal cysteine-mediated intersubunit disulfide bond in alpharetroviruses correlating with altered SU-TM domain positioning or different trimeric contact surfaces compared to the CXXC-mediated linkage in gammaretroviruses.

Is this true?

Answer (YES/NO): NO